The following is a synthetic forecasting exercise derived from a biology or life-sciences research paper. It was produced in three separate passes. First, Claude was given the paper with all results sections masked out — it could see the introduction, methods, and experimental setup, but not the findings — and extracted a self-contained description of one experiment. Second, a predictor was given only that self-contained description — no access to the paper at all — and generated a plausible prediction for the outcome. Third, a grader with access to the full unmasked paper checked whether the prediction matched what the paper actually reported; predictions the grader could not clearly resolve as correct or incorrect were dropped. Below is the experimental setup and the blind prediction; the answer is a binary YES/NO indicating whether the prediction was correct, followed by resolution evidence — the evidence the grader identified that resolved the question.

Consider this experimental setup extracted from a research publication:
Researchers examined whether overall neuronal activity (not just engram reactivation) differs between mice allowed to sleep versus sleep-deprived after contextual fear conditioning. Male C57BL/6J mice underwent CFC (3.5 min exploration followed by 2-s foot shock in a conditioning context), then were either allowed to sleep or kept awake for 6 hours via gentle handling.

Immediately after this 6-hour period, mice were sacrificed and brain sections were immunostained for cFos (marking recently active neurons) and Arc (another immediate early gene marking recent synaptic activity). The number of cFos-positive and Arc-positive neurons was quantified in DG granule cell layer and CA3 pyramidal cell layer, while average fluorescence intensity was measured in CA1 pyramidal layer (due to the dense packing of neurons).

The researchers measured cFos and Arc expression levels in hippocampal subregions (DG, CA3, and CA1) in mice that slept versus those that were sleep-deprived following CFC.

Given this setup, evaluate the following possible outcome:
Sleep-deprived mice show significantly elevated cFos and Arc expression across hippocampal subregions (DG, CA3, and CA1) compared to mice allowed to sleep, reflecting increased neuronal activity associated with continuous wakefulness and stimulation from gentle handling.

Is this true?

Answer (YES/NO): NO